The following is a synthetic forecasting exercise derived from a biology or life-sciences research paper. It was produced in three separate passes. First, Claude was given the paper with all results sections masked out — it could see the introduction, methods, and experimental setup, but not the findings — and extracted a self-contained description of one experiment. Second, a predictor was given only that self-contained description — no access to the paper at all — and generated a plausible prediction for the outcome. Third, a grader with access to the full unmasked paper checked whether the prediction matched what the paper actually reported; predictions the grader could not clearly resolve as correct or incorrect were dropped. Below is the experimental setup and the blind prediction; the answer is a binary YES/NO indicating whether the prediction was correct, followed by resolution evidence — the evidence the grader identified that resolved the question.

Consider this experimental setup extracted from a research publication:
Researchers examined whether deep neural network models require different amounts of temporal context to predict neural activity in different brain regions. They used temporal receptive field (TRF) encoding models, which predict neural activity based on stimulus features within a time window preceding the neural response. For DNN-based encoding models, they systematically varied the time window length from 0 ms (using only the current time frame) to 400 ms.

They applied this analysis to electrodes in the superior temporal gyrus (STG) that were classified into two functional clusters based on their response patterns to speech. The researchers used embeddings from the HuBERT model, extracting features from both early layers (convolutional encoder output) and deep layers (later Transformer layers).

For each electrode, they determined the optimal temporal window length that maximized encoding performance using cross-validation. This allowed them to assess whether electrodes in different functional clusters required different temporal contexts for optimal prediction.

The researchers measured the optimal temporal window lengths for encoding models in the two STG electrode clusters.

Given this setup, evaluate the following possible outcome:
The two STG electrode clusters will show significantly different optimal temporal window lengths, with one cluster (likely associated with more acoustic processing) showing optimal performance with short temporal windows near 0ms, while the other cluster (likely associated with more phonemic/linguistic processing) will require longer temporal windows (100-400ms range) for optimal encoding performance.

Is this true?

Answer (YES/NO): NO